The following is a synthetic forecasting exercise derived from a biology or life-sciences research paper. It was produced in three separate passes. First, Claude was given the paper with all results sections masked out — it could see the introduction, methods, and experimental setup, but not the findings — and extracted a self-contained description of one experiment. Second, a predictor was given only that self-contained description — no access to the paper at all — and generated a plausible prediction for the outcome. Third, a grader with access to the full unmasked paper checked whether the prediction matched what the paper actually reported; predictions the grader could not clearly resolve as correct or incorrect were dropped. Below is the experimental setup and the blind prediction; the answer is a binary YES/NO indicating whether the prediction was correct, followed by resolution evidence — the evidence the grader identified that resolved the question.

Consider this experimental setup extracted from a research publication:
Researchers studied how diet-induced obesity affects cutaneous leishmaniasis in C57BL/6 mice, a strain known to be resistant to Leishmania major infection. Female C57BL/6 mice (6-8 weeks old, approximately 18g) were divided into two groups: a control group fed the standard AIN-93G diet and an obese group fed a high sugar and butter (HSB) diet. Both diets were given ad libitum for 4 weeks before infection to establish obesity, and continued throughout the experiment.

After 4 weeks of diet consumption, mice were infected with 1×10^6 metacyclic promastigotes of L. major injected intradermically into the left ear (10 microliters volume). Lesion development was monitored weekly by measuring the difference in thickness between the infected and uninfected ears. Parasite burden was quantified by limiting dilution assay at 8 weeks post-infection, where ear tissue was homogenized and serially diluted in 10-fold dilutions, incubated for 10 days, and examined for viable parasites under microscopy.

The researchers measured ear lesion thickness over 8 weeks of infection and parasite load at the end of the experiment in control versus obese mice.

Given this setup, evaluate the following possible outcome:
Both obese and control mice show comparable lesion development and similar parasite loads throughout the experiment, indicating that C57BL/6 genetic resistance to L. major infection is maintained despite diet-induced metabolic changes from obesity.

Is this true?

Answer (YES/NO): NO